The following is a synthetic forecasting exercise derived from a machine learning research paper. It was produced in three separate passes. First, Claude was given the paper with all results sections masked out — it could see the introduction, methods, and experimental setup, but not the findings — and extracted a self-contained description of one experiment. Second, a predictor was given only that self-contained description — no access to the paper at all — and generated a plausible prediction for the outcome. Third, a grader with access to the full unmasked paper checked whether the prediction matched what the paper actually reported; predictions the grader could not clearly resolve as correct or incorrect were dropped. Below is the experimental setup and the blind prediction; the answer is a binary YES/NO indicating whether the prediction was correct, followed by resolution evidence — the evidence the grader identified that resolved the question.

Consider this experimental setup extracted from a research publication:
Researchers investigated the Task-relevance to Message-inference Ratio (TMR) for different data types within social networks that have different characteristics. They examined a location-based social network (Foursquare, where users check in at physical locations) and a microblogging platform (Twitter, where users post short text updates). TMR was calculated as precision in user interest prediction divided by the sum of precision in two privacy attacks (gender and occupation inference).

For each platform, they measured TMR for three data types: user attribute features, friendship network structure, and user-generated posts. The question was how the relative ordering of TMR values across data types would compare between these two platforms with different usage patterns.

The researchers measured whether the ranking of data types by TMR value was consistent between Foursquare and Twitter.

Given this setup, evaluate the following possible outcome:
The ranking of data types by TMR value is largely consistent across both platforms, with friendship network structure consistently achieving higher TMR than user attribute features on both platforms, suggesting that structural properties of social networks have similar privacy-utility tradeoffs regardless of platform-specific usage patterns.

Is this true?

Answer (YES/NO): YES